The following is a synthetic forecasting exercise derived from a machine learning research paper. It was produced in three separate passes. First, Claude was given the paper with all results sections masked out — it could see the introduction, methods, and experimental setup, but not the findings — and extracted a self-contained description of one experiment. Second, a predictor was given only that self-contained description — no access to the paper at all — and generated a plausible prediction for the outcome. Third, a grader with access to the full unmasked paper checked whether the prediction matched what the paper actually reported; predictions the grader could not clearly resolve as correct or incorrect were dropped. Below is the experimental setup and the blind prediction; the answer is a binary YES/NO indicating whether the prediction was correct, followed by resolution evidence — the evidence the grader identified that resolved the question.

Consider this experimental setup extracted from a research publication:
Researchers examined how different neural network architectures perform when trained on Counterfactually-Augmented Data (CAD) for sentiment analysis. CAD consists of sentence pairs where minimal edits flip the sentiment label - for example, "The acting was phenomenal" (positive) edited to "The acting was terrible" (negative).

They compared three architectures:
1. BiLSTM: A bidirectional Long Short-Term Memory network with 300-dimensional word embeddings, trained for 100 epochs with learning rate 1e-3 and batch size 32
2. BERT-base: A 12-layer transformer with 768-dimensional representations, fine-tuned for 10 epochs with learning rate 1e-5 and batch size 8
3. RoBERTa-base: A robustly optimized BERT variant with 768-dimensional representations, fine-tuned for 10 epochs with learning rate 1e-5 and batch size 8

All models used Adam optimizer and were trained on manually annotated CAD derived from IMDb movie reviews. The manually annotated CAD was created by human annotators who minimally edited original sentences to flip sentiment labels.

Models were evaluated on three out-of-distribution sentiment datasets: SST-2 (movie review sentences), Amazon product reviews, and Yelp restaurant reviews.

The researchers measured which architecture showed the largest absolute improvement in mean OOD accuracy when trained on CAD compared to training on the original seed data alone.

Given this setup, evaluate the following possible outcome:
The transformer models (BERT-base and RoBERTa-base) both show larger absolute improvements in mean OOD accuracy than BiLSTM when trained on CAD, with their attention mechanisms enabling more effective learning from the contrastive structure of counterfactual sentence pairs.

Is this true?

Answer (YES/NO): NO